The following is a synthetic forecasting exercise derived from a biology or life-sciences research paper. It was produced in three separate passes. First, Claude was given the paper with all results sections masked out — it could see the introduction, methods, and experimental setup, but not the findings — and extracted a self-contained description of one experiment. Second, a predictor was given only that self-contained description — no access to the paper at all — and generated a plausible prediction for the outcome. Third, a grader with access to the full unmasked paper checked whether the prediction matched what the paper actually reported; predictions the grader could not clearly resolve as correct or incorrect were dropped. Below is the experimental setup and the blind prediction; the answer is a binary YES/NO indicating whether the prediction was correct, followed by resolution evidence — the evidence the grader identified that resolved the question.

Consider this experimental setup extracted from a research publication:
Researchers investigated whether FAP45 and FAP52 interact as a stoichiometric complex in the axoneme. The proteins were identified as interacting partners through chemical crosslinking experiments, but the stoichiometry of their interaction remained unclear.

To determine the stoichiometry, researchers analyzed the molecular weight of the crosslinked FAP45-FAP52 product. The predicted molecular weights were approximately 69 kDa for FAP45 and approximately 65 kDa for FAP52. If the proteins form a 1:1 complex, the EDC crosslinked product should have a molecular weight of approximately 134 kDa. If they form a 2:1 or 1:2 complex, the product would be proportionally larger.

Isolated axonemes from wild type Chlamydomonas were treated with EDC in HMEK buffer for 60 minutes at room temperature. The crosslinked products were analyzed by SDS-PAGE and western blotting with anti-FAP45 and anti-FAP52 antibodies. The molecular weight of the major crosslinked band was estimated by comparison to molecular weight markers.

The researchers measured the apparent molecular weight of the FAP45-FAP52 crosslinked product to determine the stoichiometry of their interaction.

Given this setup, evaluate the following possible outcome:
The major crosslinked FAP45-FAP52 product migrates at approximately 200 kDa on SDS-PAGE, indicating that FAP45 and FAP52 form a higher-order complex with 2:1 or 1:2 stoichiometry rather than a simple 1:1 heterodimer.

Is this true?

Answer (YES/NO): NO